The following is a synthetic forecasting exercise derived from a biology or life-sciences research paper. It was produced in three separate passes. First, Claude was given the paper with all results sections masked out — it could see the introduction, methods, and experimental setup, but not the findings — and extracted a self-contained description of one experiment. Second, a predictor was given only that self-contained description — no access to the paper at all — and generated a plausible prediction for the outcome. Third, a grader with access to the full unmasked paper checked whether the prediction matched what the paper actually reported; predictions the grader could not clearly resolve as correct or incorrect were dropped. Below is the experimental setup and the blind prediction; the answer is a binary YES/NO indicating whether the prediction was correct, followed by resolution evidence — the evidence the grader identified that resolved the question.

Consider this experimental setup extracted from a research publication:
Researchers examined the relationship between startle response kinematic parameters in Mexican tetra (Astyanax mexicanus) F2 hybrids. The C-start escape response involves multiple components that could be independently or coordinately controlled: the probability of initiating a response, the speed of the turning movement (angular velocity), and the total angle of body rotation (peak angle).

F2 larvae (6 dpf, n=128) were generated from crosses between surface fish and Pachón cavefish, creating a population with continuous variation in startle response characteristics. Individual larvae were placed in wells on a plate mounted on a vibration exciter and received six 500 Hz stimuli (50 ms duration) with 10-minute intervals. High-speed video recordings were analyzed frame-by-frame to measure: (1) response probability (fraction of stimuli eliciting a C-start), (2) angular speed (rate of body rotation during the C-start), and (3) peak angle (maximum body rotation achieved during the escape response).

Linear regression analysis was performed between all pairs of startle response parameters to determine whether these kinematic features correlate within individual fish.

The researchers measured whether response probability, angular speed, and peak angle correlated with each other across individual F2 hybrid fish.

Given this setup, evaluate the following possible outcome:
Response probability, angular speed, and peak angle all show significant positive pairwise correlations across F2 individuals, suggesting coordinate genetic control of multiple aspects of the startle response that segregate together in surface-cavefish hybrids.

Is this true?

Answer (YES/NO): NO